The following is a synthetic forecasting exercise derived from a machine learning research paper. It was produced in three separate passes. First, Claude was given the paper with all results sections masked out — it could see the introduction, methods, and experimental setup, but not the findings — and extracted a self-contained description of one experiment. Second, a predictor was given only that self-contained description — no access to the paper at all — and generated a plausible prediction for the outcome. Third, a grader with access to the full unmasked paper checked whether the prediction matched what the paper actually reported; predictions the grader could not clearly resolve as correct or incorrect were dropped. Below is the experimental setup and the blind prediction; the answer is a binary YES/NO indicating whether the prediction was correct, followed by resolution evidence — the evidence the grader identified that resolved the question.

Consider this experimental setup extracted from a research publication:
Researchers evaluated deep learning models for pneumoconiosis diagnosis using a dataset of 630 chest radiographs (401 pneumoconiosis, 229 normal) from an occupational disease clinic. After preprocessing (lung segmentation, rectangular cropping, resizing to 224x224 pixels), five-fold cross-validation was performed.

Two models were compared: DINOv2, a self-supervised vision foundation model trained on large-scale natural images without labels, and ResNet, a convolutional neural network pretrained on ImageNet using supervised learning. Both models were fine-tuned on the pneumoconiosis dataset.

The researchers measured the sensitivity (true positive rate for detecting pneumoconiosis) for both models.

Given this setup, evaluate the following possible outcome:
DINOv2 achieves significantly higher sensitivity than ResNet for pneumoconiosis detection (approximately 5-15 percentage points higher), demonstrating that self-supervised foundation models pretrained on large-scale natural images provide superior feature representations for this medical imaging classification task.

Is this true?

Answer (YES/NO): NO